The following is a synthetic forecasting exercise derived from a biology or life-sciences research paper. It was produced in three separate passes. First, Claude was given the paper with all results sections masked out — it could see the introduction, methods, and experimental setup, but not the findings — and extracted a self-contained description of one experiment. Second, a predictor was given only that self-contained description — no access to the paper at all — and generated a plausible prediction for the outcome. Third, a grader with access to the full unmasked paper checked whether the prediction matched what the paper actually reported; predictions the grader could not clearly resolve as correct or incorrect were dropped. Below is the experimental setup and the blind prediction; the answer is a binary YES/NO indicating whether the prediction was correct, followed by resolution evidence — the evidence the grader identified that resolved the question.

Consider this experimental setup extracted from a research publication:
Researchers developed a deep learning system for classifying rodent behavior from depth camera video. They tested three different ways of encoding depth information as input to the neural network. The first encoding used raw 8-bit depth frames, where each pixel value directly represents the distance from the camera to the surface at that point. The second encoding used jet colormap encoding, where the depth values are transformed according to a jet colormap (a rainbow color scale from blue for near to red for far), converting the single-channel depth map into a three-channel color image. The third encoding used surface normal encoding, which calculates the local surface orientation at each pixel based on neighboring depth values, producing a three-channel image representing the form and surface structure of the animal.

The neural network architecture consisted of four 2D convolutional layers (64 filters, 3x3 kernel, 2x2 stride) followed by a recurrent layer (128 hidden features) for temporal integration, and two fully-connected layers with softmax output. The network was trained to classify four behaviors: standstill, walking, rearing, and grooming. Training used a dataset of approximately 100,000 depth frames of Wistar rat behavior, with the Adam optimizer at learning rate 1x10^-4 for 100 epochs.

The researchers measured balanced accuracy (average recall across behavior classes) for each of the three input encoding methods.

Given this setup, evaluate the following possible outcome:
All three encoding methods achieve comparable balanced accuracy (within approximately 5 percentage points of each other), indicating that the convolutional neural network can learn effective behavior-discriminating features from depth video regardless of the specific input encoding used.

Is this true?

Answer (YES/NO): NO